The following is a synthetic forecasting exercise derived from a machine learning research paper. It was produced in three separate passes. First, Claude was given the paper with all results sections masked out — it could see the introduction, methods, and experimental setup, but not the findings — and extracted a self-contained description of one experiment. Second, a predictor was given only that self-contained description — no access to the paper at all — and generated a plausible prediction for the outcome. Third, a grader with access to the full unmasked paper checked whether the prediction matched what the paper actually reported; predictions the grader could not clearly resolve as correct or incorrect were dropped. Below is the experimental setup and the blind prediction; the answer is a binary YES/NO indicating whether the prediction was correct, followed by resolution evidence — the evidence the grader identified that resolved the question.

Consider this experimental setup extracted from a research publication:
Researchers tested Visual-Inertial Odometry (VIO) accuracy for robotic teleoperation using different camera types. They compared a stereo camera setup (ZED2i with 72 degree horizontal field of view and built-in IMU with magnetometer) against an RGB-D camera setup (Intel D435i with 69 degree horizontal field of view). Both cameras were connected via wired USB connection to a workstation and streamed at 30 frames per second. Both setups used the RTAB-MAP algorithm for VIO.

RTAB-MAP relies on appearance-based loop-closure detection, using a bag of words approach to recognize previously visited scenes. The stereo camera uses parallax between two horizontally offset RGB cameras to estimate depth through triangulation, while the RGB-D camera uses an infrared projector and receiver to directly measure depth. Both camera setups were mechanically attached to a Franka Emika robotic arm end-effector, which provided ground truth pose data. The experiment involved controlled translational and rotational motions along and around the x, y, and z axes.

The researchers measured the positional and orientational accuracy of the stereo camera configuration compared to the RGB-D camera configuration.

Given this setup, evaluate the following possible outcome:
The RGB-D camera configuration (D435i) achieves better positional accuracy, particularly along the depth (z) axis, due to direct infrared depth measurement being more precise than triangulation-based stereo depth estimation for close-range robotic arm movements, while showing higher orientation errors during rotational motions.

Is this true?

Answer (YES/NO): NO